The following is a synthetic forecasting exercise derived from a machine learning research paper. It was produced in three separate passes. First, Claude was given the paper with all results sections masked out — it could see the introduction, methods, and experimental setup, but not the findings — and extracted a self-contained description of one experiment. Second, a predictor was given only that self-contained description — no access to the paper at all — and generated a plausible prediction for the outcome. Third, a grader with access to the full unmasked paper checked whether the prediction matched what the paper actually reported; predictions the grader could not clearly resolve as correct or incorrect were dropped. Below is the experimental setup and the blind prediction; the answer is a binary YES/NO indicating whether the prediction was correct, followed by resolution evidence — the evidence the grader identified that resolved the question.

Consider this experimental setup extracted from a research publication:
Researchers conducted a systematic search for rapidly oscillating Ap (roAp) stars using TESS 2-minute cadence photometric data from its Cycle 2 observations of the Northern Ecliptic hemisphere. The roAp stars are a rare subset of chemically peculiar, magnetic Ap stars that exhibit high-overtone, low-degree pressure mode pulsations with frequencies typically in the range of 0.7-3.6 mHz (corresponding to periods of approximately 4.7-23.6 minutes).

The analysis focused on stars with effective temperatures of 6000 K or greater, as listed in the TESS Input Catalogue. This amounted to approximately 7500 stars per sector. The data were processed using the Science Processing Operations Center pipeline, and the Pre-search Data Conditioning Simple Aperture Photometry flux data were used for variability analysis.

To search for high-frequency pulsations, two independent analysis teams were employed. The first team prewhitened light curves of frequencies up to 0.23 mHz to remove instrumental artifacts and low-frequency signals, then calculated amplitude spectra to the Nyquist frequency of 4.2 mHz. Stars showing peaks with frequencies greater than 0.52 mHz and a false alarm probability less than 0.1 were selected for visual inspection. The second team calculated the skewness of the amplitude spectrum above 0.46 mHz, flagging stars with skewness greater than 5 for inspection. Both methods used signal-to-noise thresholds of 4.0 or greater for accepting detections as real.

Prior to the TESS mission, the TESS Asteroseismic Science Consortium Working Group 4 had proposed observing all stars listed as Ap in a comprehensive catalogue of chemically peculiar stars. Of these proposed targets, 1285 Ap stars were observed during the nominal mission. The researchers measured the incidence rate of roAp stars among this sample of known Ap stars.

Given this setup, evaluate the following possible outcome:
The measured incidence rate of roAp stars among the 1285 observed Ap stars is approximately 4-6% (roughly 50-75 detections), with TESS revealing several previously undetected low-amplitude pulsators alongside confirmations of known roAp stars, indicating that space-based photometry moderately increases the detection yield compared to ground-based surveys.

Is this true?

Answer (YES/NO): YES